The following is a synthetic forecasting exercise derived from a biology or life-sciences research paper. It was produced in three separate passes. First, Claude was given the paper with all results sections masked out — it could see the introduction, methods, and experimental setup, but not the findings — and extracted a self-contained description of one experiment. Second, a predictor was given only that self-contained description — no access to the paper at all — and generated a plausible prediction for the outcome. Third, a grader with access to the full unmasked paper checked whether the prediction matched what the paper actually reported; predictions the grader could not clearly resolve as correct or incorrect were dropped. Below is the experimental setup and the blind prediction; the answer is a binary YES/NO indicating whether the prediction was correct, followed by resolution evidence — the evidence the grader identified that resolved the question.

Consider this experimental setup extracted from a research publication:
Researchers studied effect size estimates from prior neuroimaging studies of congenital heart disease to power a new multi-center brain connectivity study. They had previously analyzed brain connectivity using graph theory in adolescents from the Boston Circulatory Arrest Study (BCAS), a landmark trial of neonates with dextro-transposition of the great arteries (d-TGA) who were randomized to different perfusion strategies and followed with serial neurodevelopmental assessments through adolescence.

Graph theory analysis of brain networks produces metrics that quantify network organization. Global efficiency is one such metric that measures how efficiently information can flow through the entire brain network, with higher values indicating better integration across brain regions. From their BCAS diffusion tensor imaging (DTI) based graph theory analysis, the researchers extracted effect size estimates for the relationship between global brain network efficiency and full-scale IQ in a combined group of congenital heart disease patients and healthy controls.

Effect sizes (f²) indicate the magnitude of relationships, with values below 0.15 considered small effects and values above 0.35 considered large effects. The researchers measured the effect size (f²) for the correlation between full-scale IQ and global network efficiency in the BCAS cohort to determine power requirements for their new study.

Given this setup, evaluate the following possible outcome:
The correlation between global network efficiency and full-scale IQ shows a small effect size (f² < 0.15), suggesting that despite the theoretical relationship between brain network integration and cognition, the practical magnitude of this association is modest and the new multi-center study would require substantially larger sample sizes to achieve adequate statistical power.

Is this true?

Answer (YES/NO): NO